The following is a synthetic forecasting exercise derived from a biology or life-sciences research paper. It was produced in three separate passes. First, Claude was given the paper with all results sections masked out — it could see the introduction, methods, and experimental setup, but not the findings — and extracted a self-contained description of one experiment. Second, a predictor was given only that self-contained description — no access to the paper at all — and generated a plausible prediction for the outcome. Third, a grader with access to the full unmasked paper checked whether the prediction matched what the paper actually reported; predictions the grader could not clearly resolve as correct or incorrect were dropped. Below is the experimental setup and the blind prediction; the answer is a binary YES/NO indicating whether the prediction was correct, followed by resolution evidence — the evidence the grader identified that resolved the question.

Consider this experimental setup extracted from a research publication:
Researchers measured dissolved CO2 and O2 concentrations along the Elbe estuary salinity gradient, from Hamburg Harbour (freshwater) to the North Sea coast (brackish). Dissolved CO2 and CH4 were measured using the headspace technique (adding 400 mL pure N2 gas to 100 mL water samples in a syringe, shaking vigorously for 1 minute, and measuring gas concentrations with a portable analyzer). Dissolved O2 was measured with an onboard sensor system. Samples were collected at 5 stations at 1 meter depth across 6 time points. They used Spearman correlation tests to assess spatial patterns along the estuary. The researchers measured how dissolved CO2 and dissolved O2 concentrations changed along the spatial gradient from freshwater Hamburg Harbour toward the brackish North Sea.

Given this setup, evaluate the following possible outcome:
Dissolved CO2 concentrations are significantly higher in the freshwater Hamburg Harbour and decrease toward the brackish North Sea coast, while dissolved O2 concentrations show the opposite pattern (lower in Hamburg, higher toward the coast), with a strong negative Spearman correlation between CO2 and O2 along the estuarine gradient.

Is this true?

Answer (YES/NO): YES